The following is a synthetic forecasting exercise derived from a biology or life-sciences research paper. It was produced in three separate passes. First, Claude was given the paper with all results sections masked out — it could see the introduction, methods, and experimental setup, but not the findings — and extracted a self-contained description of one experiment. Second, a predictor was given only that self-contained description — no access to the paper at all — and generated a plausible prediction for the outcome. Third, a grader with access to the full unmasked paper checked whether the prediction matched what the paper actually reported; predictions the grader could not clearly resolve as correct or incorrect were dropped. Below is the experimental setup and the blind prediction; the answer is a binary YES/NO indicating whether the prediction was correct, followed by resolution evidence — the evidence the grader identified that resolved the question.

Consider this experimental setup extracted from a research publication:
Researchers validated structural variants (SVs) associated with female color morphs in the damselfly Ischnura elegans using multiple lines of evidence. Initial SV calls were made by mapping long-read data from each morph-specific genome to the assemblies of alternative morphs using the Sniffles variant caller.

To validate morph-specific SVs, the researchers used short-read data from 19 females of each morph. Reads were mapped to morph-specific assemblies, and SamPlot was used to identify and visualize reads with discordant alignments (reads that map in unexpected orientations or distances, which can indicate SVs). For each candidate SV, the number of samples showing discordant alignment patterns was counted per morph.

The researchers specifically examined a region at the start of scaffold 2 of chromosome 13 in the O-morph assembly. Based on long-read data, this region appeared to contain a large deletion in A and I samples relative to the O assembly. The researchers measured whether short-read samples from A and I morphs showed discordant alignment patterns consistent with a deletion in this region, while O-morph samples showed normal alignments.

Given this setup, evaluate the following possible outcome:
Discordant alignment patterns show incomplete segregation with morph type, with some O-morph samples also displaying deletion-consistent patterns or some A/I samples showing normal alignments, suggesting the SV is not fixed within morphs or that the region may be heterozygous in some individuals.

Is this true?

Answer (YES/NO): NO